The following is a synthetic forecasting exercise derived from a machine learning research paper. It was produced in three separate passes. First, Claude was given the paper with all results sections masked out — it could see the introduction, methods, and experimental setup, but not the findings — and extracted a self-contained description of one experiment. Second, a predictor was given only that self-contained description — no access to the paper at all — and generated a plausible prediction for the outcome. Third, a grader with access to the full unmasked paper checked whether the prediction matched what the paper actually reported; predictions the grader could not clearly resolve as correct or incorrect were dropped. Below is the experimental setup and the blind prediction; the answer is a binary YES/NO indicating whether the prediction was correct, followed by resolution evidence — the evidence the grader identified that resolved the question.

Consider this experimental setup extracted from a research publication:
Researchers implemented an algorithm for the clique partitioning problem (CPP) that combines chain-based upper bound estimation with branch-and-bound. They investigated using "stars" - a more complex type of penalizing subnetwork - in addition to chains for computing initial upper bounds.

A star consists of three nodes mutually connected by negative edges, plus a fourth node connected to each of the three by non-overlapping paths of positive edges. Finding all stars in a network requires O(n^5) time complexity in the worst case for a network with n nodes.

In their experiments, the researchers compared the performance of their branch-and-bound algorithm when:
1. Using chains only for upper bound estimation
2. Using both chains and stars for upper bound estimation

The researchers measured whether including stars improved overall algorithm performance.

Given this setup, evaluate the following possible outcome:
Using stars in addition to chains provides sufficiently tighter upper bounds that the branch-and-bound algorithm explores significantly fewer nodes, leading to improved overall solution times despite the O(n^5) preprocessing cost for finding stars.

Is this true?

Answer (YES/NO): NO